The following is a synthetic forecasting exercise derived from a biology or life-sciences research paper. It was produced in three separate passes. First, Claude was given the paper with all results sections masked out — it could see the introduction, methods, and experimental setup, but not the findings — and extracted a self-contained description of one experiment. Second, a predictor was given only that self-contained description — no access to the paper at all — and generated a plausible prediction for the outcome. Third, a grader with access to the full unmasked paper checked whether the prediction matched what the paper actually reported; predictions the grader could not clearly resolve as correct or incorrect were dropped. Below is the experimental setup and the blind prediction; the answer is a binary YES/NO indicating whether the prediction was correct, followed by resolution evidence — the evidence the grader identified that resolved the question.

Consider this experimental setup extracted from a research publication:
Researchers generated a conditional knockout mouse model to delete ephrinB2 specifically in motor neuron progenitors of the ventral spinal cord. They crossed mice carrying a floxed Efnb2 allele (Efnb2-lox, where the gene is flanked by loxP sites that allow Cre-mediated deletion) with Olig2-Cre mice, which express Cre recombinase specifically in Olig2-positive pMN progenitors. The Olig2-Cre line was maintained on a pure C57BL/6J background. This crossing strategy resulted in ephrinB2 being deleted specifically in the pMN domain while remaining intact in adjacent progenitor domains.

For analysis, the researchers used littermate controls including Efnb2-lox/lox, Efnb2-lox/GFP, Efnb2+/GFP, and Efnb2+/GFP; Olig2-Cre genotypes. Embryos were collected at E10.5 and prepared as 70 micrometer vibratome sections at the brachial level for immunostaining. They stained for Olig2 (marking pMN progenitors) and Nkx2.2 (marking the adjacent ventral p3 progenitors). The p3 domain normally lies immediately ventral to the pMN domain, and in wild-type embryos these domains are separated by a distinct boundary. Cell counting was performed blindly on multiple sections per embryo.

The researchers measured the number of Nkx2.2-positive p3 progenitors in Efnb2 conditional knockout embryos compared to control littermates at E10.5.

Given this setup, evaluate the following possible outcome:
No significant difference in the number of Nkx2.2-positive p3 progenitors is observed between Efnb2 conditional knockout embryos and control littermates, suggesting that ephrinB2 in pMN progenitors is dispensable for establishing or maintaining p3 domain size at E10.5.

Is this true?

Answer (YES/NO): NO